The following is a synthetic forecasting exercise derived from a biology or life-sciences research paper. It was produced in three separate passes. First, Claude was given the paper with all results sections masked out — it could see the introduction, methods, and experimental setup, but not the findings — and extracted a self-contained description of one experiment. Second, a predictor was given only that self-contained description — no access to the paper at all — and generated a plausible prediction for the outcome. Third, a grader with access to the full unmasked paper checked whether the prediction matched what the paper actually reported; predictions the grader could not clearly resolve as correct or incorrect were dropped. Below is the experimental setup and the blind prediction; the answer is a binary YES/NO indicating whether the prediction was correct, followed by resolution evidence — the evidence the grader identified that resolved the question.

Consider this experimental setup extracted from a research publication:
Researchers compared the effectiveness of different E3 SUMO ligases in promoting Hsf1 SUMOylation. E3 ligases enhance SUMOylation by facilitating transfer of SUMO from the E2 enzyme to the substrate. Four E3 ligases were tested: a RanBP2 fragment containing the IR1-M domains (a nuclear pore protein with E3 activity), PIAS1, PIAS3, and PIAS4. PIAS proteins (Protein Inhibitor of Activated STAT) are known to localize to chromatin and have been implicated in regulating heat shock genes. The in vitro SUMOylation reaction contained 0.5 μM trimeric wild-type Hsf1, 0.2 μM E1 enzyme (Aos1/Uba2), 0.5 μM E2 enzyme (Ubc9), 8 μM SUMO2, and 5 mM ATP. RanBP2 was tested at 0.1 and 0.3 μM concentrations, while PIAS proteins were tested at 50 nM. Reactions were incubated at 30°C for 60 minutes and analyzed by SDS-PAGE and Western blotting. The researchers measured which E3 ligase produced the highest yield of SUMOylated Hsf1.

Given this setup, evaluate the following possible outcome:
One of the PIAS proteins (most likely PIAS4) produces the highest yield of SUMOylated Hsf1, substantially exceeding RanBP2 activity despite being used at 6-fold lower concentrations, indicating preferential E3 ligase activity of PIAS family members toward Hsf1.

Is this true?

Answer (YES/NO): NO